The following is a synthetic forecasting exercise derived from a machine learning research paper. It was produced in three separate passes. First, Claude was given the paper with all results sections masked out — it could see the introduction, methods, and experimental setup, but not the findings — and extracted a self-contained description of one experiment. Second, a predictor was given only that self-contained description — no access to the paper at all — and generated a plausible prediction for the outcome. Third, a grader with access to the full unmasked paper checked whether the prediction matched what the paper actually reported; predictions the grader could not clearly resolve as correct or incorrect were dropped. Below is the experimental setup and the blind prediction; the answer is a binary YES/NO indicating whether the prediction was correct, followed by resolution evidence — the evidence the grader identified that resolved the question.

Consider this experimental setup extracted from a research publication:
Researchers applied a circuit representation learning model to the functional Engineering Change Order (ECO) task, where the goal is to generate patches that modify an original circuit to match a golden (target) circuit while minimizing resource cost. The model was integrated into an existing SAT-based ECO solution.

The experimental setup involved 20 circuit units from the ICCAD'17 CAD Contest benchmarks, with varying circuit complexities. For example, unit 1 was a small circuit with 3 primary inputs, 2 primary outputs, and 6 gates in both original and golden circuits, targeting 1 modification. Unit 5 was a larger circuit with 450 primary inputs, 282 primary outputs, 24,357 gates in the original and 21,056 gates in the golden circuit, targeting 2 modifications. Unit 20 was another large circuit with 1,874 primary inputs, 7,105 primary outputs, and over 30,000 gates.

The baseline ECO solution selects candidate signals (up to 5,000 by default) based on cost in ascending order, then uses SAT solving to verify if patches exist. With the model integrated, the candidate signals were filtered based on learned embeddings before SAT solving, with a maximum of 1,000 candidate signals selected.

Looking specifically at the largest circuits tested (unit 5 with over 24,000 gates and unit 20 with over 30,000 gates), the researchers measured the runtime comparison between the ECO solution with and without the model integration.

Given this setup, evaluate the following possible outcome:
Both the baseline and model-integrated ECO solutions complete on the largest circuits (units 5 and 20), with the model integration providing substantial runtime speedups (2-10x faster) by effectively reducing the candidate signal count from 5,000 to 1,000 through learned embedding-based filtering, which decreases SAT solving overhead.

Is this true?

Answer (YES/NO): NO